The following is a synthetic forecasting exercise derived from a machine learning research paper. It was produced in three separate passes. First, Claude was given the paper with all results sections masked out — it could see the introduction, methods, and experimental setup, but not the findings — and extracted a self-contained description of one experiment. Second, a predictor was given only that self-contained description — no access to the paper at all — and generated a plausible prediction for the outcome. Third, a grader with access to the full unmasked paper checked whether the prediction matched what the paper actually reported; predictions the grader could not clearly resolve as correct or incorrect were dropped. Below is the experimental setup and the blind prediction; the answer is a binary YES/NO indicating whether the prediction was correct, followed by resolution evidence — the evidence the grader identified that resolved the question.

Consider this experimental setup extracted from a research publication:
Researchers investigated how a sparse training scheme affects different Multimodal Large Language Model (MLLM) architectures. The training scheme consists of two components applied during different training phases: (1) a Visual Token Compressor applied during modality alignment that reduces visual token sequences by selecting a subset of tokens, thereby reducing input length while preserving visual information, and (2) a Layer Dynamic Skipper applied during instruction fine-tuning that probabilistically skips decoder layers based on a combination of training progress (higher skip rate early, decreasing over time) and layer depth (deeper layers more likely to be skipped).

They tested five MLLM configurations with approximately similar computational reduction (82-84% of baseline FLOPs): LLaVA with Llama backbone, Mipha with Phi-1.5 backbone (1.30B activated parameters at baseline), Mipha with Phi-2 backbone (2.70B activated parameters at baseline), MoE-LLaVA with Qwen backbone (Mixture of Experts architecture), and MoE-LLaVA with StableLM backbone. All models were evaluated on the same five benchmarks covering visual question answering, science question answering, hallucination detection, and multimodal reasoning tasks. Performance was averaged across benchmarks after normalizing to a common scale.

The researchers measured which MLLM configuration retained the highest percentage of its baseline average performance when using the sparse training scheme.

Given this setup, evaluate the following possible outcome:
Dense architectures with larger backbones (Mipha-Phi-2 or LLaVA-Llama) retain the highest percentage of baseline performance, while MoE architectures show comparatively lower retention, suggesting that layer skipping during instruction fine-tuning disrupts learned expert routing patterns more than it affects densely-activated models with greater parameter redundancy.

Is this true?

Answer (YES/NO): NO